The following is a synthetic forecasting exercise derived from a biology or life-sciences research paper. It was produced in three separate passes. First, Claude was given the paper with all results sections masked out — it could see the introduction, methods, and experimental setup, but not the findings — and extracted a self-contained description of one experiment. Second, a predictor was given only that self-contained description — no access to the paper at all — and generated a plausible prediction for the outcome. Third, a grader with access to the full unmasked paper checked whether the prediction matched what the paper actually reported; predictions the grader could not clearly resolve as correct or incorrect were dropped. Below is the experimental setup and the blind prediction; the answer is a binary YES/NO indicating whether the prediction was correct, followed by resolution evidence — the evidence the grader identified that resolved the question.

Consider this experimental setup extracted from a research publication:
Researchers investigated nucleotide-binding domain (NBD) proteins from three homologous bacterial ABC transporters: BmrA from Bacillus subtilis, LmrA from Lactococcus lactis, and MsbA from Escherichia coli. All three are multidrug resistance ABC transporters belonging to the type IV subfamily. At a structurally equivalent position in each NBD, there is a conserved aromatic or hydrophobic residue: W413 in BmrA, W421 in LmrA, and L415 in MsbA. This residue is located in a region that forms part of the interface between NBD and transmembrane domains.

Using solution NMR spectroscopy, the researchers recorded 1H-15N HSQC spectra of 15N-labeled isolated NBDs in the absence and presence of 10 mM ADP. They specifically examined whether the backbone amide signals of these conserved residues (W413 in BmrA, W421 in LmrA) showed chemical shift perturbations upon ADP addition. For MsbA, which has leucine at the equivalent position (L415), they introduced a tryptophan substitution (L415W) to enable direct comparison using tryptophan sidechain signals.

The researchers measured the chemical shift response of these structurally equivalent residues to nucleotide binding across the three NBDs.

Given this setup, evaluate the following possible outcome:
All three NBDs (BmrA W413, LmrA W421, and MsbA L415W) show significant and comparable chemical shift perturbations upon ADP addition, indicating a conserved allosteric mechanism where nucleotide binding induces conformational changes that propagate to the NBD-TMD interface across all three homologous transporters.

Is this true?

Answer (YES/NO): YES